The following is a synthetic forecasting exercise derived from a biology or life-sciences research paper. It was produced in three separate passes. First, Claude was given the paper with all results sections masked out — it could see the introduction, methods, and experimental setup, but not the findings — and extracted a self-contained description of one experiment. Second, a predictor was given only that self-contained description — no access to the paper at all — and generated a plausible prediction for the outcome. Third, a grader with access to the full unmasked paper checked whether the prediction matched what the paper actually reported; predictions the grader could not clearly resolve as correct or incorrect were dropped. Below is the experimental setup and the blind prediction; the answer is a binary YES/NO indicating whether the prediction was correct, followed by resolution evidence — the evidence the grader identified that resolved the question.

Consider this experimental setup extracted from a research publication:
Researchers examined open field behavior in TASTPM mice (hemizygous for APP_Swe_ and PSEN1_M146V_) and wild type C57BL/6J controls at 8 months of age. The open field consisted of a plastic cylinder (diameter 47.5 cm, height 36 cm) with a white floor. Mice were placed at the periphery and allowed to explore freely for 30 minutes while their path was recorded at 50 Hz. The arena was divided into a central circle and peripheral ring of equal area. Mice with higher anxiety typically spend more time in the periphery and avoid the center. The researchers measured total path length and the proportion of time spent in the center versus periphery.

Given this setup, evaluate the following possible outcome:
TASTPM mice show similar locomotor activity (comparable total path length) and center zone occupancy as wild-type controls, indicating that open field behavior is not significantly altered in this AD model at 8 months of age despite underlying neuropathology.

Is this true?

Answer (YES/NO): NO